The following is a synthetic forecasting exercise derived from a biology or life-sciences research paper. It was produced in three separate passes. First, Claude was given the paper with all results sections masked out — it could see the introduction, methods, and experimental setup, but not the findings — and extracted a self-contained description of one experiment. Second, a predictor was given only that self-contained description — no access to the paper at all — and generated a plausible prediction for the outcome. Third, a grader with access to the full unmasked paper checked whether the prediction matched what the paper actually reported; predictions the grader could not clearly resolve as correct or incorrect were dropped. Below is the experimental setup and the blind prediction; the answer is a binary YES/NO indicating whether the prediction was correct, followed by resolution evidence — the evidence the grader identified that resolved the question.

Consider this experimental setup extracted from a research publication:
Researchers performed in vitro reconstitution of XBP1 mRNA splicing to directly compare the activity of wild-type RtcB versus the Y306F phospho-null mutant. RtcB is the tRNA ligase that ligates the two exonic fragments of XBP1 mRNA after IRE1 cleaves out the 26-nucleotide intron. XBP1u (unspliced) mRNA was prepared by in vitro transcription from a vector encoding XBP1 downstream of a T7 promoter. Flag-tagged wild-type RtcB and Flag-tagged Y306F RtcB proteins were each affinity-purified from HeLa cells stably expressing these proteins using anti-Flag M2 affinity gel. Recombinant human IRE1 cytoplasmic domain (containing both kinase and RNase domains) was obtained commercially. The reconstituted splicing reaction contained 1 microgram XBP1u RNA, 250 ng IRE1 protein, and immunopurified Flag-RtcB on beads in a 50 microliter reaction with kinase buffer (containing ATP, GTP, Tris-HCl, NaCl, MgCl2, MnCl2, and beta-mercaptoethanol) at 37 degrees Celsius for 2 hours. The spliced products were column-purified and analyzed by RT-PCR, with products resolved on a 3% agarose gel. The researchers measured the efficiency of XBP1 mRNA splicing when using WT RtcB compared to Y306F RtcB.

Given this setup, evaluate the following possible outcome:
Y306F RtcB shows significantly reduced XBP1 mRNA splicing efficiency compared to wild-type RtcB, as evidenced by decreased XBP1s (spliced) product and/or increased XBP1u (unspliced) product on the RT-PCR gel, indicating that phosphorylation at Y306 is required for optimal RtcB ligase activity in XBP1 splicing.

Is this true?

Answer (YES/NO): NO